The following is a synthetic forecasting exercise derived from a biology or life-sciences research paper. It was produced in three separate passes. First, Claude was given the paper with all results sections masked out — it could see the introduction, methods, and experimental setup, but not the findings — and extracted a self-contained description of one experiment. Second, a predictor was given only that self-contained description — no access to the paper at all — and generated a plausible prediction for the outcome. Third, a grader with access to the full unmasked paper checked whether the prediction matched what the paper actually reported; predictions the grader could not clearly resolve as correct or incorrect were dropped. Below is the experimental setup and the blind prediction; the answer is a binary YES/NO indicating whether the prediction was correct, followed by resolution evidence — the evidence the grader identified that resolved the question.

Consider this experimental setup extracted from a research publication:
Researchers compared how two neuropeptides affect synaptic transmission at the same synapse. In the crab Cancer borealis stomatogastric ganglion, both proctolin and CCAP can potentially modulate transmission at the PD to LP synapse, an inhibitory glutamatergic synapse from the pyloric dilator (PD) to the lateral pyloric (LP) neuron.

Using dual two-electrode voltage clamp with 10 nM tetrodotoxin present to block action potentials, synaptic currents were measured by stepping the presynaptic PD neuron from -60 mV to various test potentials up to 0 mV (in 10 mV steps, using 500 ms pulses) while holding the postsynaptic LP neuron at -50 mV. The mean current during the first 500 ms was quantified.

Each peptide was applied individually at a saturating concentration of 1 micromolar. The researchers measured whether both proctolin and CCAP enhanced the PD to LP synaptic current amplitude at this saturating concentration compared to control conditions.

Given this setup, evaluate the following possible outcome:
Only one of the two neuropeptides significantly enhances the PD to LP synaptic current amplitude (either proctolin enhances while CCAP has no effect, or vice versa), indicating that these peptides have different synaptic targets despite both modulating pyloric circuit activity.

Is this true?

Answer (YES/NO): YES